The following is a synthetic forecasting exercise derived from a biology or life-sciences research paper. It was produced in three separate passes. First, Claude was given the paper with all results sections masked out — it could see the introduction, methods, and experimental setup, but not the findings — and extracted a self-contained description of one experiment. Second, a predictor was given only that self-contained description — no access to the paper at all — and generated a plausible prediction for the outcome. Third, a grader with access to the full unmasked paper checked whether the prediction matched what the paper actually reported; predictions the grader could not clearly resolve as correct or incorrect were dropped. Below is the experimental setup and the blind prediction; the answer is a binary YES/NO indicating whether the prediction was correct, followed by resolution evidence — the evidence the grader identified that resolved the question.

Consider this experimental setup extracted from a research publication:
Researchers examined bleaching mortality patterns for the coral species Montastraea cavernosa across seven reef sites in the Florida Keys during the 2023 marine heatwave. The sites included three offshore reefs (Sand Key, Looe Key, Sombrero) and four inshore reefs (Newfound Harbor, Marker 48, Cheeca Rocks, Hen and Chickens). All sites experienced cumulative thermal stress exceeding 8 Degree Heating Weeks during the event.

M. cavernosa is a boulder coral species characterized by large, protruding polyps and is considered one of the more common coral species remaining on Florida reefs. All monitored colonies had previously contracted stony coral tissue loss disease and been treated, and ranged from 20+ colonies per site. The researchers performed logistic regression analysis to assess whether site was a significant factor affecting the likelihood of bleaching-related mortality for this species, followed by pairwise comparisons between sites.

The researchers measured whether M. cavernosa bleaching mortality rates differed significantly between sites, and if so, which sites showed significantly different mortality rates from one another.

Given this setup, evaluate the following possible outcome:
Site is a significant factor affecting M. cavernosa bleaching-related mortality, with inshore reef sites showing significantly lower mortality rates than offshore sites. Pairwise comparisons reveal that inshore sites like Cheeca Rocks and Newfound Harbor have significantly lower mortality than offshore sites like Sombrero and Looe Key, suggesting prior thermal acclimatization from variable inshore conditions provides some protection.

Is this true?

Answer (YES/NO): NO